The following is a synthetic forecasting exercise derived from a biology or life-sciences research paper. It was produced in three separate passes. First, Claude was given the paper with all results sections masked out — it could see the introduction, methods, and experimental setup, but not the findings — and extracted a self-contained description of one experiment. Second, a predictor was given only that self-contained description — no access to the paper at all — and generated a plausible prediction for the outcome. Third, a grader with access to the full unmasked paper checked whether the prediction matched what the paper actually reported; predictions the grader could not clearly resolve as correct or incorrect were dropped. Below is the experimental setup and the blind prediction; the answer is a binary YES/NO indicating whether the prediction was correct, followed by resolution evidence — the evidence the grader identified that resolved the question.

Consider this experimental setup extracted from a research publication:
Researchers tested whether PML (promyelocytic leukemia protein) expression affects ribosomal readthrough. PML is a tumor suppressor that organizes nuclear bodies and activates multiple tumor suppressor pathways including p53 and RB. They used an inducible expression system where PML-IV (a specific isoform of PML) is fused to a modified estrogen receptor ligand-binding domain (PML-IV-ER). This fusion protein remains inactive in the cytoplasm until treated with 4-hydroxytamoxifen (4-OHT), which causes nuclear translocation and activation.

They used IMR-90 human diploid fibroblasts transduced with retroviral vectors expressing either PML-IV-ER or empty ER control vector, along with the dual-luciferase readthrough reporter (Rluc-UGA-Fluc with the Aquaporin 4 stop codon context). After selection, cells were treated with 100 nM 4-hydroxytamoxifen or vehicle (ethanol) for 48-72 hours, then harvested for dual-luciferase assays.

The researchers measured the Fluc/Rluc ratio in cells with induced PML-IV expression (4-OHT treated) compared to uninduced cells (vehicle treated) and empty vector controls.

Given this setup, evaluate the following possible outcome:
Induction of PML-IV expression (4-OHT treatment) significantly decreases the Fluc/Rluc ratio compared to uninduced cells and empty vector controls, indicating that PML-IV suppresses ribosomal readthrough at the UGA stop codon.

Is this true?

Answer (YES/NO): YES